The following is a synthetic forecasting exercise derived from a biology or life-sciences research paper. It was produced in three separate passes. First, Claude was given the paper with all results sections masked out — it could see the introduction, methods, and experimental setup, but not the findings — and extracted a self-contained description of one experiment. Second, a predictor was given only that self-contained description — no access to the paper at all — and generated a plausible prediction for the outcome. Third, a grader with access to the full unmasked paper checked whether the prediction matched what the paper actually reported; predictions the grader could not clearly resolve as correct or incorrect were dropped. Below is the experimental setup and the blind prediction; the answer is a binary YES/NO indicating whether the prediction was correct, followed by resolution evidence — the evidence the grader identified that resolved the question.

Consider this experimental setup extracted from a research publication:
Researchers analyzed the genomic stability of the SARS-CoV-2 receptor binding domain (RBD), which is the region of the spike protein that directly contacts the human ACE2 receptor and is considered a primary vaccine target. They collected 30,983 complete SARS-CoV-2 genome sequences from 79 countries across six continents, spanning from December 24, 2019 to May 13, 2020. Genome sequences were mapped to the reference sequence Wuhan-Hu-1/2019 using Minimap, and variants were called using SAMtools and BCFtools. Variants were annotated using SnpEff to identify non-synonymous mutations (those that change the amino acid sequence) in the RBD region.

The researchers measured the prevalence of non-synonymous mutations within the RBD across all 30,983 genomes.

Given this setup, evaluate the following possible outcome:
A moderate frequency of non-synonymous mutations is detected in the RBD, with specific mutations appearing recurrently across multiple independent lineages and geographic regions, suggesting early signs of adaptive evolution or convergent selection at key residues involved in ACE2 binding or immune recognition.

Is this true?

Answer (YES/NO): NO